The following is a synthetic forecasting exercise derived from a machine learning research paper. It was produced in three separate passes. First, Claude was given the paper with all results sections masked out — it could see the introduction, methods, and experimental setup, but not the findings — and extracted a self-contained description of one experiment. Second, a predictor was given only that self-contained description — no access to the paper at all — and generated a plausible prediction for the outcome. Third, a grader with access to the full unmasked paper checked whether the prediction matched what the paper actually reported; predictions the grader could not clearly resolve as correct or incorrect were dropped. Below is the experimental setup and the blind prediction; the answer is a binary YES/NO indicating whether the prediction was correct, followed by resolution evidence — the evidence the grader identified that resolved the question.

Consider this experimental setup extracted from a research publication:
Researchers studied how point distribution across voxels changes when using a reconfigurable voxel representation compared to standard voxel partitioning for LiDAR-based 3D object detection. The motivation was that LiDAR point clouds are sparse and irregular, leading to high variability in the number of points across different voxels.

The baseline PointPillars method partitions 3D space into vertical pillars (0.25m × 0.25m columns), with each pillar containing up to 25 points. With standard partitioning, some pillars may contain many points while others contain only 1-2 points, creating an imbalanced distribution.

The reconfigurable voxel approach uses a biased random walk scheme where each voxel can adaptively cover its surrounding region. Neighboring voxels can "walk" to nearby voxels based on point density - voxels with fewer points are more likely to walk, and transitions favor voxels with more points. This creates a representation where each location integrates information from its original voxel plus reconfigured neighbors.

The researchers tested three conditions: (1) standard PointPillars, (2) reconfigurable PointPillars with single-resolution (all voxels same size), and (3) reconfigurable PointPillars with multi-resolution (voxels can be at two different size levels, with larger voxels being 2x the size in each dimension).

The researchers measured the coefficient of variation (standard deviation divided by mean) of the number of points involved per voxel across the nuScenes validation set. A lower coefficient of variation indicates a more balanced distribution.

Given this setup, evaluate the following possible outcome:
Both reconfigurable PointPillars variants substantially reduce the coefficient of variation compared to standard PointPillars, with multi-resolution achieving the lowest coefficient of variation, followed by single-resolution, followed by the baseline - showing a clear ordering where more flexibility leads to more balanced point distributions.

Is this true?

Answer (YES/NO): YES